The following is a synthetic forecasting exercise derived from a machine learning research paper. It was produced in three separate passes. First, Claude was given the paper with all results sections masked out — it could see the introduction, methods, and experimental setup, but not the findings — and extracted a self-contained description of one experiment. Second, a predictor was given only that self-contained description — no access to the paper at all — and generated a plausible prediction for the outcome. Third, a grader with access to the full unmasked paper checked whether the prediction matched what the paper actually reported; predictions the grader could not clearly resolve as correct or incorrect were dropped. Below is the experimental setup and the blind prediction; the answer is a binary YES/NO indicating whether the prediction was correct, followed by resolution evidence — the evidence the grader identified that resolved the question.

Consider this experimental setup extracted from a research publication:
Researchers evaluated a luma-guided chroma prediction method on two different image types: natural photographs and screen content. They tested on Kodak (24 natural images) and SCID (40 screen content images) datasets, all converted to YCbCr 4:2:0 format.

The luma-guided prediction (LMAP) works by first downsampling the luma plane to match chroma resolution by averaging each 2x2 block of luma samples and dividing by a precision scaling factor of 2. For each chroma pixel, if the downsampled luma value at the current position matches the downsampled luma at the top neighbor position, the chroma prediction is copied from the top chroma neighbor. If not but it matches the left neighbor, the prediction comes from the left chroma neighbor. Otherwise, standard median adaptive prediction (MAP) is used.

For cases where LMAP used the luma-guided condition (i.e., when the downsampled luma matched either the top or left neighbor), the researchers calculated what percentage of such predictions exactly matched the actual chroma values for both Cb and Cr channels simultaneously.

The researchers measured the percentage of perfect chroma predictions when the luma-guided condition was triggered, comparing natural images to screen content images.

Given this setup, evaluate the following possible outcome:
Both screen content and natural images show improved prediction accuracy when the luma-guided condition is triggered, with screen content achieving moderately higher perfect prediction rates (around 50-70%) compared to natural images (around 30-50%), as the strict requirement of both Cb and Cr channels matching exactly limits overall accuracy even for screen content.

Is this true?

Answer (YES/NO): NO